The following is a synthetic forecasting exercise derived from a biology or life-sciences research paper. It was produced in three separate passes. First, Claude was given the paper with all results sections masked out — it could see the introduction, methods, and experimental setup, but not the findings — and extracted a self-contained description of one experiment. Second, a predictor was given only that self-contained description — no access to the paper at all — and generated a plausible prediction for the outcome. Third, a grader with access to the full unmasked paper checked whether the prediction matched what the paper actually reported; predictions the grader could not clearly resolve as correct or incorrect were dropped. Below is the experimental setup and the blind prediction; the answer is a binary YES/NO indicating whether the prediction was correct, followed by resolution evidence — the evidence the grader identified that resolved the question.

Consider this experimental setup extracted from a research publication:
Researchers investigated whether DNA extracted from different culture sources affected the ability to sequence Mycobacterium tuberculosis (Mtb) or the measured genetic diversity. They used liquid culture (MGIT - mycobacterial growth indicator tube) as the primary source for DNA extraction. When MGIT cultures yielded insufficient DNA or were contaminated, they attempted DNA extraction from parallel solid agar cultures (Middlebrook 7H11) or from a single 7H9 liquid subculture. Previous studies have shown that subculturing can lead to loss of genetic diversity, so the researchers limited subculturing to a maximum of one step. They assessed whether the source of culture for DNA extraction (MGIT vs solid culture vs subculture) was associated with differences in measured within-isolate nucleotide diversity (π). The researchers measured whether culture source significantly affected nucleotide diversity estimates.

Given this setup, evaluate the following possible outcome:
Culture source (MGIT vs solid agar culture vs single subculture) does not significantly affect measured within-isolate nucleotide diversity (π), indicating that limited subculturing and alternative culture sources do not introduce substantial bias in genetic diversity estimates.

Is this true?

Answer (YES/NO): YES